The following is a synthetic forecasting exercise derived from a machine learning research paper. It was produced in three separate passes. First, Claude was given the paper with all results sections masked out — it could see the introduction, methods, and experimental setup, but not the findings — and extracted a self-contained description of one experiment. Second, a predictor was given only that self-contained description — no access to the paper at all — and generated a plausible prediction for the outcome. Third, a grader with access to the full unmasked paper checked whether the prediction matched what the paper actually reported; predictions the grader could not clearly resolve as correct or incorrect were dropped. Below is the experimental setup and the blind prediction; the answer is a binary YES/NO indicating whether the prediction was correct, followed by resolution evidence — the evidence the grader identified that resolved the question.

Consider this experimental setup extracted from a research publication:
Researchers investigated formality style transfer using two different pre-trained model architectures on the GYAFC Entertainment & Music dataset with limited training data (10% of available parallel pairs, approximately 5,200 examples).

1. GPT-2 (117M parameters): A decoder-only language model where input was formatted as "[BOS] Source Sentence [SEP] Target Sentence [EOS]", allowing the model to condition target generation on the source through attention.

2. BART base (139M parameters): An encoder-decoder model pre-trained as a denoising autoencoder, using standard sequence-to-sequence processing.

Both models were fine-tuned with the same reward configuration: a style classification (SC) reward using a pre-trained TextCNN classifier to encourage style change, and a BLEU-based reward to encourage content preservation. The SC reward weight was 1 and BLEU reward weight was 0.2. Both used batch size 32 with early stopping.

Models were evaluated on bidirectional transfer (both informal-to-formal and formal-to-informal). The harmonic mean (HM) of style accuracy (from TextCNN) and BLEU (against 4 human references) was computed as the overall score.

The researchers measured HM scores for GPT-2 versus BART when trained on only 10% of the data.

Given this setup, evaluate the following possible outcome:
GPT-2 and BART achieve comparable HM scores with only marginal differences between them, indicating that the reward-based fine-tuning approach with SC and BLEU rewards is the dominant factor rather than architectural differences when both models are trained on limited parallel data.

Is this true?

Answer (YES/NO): NO